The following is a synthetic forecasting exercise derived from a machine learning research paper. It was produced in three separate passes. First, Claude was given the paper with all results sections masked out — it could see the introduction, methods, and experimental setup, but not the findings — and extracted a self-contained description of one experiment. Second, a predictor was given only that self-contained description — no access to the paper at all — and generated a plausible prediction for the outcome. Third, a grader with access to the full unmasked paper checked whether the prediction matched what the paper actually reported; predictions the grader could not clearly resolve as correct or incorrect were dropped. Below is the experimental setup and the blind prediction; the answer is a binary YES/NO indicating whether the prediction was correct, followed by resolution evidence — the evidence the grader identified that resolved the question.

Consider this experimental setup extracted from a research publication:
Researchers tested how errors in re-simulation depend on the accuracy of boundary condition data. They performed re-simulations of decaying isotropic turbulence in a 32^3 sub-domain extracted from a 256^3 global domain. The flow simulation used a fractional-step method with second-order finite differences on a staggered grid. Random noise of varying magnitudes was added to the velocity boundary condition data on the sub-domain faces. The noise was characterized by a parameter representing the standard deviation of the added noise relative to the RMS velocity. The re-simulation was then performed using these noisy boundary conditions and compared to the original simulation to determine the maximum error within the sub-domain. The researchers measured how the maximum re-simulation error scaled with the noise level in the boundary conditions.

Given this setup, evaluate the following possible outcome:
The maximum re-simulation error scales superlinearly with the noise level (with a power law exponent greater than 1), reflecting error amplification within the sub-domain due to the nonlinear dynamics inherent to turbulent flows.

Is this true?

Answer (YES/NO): NO